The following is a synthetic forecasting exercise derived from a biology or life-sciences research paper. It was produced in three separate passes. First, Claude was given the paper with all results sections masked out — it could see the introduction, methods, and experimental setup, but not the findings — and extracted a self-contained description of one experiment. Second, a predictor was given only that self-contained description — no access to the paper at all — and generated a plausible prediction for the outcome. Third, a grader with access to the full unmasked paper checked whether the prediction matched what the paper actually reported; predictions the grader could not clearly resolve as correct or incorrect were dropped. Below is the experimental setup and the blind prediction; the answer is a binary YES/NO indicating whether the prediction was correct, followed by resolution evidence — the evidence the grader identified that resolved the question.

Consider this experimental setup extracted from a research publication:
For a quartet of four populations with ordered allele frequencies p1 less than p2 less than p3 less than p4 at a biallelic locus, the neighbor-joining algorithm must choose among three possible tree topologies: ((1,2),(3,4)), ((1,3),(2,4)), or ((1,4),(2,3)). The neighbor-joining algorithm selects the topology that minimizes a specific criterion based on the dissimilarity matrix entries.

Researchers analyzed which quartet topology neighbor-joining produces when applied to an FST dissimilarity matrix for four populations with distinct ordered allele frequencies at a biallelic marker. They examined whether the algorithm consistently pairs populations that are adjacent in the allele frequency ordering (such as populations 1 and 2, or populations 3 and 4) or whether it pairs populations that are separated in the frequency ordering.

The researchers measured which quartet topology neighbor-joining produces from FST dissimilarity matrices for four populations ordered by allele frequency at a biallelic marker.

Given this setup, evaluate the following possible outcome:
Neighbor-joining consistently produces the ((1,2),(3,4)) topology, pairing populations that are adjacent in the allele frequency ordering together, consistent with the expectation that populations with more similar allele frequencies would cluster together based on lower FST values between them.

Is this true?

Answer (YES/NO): YES